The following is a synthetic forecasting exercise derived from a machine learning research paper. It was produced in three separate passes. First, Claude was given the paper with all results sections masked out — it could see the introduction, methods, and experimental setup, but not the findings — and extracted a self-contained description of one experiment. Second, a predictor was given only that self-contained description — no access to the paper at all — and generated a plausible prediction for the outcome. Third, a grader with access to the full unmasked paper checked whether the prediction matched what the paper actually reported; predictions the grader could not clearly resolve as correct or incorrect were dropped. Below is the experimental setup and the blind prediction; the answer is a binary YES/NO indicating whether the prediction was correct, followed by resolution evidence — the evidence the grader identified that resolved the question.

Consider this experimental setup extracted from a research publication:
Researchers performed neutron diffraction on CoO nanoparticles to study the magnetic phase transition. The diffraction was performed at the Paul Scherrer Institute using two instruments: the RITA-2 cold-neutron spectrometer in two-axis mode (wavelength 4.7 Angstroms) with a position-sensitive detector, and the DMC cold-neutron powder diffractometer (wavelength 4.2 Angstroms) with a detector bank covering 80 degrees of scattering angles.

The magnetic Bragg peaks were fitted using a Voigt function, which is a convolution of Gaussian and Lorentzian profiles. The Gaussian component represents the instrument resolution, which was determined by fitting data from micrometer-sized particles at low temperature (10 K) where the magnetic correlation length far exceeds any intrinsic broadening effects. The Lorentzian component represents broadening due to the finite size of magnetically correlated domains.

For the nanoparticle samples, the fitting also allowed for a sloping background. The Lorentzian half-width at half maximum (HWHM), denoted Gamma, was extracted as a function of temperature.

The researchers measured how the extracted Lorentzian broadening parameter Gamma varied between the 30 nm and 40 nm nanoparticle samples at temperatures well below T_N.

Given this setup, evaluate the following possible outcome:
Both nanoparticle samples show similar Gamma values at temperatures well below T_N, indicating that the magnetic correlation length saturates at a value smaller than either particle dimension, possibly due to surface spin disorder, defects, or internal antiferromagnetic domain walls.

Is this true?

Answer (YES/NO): NO